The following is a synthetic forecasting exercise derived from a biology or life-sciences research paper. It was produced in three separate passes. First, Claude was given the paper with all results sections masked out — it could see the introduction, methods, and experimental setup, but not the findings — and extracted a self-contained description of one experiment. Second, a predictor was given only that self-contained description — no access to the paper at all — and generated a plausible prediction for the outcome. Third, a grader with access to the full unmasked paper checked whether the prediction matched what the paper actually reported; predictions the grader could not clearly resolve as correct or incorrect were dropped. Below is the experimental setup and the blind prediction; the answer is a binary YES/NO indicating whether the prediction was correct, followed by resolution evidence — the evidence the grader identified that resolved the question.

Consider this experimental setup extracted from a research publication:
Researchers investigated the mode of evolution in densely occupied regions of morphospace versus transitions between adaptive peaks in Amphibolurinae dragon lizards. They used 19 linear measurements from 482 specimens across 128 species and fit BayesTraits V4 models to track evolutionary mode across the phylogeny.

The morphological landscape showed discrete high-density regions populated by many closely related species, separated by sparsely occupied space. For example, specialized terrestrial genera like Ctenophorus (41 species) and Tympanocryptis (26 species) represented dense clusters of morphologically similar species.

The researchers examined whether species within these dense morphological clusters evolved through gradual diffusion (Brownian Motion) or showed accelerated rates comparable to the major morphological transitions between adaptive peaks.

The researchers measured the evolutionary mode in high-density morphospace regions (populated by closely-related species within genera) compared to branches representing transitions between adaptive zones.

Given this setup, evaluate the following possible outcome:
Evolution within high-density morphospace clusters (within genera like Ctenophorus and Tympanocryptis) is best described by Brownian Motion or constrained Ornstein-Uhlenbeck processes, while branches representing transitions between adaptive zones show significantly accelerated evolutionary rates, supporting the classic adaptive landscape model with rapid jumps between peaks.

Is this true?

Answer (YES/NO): NO